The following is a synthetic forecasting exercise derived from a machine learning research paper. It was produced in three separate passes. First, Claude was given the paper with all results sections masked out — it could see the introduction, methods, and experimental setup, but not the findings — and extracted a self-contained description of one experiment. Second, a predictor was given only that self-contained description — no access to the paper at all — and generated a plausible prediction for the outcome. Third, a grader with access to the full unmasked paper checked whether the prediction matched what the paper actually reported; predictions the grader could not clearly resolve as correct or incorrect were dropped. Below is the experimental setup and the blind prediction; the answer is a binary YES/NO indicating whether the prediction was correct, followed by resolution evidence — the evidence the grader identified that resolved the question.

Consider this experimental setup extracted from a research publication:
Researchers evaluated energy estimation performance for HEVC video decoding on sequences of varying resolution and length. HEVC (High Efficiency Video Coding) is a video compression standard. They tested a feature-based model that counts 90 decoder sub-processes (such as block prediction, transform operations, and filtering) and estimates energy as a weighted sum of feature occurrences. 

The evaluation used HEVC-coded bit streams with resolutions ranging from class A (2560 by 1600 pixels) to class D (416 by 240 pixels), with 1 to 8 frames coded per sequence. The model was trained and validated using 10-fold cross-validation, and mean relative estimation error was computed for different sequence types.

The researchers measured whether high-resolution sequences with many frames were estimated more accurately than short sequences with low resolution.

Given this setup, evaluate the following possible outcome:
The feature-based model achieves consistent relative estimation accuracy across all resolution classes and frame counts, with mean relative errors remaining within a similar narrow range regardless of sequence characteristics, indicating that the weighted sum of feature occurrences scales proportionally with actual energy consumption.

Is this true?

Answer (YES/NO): NO